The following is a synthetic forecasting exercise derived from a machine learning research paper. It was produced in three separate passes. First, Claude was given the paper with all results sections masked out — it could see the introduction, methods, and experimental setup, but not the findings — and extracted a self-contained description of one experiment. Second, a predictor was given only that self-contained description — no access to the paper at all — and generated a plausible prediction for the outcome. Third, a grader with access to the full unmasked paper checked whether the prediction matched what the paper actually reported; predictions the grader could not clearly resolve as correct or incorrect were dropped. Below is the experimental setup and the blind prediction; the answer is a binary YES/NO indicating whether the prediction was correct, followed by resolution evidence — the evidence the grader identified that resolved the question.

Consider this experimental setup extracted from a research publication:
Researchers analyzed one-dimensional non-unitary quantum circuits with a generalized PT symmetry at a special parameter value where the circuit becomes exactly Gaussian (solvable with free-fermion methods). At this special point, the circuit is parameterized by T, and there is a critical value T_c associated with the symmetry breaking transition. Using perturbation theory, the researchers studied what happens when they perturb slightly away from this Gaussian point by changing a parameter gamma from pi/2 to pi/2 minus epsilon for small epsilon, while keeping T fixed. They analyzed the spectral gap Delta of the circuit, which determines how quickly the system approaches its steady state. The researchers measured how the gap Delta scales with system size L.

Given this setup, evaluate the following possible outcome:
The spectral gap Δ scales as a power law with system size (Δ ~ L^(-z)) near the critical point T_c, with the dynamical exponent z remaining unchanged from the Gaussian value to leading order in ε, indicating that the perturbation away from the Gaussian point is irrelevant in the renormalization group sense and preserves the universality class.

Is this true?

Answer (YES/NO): NO